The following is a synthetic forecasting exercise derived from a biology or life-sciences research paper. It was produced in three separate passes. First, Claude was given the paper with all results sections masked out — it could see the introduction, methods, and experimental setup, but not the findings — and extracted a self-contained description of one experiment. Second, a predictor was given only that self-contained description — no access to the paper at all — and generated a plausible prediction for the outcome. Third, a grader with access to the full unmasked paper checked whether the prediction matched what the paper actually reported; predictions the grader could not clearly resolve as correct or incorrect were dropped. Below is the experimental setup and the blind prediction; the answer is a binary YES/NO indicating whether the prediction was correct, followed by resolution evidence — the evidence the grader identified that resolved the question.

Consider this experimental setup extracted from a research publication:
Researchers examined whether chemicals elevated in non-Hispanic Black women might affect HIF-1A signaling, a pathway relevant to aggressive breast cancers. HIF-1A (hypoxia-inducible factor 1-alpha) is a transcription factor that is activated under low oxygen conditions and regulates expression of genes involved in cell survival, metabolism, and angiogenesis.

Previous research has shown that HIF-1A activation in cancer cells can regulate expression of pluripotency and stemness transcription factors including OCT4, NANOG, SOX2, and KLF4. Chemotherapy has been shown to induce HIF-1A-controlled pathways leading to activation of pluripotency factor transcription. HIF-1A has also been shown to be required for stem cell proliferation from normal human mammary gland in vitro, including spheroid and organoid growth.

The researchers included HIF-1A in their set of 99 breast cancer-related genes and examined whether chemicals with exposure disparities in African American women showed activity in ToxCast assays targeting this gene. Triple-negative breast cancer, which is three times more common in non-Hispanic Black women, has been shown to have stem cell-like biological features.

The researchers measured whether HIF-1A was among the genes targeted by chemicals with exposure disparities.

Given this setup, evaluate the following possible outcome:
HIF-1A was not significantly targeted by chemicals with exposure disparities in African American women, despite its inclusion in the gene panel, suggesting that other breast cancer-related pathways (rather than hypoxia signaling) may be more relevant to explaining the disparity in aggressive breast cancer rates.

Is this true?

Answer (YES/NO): NO